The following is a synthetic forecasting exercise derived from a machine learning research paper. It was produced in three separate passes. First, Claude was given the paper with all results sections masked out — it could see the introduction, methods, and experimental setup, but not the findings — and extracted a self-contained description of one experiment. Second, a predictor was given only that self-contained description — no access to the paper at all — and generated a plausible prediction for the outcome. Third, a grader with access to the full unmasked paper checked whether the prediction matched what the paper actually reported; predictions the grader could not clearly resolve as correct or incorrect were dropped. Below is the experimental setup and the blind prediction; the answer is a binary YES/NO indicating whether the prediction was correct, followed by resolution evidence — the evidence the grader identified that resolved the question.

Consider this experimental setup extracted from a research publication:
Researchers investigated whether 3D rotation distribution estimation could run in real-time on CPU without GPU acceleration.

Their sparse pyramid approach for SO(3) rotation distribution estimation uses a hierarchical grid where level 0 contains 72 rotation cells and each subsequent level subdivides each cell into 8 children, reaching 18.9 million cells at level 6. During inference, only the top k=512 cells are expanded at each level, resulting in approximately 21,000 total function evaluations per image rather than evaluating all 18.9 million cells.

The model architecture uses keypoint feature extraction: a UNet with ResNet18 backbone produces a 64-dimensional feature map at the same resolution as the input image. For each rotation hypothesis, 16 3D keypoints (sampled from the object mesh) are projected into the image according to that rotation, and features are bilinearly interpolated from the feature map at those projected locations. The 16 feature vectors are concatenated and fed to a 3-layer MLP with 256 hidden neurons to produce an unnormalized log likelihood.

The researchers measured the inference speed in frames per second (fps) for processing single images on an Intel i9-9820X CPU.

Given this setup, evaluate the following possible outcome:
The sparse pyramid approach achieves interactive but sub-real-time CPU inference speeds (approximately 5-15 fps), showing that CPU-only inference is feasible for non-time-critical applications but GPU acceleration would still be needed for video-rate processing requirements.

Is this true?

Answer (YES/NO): NO